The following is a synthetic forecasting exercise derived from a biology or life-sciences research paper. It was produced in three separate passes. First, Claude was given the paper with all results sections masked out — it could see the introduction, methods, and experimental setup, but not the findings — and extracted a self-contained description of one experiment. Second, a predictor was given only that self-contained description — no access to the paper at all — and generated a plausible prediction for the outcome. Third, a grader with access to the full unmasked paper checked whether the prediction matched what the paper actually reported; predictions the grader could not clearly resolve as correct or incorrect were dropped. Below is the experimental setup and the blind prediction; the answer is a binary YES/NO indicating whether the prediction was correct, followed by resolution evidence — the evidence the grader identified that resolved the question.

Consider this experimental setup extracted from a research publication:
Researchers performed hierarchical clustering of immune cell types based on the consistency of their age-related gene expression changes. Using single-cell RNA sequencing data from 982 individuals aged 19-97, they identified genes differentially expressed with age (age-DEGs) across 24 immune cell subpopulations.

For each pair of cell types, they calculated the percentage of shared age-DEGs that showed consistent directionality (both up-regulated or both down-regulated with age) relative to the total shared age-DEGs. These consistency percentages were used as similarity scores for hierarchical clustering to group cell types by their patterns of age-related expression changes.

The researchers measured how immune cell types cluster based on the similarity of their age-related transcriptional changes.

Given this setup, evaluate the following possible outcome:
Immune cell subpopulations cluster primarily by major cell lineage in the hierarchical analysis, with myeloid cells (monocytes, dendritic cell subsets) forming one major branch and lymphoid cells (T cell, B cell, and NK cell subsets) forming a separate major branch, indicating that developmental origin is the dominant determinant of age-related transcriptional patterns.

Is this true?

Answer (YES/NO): NO